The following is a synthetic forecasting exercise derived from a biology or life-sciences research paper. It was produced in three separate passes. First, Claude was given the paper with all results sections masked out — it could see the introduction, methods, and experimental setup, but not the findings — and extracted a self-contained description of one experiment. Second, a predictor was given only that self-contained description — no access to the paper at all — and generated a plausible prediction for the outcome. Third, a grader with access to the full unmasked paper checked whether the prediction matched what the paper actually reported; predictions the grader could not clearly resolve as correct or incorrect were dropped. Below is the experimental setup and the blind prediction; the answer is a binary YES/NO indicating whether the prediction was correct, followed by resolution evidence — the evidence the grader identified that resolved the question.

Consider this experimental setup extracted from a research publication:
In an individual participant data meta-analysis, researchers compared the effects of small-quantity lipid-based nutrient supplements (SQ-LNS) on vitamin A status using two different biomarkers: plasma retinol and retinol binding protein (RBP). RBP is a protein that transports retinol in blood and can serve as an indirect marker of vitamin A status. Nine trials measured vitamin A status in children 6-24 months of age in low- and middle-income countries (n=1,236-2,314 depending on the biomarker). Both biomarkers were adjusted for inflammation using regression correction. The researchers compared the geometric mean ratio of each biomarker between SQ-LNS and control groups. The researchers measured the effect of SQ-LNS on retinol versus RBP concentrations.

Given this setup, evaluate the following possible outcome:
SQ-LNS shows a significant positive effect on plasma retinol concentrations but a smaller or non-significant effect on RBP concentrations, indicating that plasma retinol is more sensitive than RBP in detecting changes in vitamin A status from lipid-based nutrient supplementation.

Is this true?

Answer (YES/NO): NO